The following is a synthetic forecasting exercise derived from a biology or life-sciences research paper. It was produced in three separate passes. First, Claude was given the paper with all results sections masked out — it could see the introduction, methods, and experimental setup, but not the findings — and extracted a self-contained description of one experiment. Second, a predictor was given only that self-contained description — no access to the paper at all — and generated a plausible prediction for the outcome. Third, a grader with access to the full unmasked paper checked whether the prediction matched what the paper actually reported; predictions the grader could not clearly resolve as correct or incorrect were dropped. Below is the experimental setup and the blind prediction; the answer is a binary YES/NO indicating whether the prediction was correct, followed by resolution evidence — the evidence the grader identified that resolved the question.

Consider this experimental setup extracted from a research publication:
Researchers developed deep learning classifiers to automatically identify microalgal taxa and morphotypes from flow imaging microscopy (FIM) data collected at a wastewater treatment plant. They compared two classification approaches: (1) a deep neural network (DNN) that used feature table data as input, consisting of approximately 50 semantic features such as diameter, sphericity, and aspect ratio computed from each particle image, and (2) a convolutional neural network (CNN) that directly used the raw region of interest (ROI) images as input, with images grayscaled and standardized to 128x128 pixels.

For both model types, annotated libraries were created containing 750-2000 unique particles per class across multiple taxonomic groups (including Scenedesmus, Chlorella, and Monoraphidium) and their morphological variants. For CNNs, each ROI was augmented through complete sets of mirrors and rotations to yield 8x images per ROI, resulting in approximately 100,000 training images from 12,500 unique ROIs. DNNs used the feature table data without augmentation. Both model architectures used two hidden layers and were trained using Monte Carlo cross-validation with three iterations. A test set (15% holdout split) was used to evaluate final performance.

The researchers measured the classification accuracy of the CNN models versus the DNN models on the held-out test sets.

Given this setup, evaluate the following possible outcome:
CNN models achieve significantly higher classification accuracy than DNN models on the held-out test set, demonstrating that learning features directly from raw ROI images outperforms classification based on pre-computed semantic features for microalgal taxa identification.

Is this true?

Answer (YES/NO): YES